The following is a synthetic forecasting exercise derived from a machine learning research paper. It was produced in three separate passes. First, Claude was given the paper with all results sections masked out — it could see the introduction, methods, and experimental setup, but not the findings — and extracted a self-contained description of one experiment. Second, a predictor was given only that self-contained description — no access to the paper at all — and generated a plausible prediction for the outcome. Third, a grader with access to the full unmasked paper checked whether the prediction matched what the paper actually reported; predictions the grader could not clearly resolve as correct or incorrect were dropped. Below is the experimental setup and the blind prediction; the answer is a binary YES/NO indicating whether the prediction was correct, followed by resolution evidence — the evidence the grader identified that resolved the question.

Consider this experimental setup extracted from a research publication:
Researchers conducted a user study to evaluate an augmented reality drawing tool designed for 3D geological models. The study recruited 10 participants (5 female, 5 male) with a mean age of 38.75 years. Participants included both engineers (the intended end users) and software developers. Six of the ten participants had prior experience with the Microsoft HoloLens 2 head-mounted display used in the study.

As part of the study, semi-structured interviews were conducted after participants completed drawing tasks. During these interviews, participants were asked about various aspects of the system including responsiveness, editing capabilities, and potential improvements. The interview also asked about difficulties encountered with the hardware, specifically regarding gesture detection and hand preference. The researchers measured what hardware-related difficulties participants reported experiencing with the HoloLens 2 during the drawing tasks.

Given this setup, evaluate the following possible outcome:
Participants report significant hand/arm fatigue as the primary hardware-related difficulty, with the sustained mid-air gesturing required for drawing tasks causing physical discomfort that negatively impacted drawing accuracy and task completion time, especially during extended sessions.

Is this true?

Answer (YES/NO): NO